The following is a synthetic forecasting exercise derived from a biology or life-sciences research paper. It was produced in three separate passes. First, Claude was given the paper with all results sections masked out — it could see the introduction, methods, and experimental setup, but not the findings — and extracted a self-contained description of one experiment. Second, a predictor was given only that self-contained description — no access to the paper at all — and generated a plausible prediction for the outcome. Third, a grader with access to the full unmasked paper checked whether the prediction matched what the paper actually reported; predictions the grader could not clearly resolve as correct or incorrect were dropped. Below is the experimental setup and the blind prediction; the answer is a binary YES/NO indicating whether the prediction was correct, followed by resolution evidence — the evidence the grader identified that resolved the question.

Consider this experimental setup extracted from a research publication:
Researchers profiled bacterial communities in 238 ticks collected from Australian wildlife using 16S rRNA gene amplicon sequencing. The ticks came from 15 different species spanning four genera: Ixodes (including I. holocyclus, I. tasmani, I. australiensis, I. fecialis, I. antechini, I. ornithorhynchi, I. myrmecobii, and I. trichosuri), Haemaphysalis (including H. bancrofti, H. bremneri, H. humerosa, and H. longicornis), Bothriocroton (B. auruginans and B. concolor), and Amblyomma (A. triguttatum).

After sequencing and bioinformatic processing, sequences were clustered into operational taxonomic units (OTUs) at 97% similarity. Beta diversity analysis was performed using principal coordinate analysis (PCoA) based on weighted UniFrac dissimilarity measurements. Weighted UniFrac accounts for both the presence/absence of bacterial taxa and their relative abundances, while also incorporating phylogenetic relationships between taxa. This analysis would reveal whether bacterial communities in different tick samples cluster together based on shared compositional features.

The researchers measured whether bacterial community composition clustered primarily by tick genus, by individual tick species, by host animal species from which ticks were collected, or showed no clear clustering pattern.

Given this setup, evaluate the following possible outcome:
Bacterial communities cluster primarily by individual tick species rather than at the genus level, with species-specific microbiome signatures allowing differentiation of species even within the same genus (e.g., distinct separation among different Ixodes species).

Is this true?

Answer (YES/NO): YES